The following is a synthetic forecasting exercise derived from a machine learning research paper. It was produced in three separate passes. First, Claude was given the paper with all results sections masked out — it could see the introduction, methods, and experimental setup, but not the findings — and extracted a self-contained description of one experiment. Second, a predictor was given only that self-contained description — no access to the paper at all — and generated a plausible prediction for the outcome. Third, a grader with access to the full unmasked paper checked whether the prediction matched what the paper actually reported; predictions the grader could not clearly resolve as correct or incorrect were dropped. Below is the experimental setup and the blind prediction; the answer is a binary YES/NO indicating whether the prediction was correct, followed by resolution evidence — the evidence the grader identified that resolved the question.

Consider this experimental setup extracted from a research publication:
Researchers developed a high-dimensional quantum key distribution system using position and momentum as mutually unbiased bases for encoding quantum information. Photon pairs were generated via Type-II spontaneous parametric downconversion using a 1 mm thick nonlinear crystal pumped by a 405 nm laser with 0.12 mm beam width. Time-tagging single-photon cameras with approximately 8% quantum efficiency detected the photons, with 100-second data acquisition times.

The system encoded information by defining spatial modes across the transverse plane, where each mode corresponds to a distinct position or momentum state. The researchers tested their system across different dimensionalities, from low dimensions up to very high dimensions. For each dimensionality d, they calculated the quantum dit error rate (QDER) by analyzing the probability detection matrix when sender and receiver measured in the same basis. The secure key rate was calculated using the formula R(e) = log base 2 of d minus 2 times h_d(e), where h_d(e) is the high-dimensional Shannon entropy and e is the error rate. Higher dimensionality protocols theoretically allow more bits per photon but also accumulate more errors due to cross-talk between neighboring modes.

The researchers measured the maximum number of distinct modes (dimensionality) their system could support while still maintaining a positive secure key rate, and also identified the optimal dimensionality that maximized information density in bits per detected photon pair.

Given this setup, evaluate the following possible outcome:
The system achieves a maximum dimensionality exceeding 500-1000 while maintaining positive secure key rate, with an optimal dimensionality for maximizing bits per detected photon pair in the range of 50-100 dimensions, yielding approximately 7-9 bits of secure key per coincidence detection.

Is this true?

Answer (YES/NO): NO